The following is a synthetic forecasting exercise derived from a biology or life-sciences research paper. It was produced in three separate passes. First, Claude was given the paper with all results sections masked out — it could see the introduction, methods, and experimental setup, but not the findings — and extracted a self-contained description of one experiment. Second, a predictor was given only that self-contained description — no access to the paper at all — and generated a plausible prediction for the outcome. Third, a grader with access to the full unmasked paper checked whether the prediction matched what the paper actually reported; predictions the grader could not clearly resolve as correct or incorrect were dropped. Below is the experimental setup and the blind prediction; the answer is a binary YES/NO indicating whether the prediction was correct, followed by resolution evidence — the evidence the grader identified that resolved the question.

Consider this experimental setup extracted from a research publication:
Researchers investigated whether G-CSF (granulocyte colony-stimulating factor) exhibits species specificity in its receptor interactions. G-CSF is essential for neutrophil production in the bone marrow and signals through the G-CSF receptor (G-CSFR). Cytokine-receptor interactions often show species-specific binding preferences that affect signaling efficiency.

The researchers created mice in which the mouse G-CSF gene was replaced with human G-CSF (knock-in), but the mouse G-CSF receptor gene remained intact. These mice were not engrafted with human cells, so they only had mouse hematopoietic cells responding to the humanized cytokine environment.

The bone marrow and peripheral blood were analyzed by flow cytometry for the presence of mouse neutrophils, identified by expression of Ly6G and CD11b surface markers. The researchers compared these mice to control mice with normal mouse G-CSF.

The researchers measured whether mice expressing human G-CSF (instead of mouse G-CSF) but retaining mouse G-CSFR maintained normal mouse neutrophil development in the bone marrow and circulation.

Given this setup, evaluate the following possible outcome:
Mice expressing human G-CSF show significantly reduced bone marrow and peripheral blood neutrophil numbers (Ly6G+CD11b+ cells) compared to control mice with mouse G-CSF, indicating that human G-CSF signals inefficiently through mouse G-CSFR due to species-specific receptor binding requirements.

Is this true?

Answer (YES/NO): NO